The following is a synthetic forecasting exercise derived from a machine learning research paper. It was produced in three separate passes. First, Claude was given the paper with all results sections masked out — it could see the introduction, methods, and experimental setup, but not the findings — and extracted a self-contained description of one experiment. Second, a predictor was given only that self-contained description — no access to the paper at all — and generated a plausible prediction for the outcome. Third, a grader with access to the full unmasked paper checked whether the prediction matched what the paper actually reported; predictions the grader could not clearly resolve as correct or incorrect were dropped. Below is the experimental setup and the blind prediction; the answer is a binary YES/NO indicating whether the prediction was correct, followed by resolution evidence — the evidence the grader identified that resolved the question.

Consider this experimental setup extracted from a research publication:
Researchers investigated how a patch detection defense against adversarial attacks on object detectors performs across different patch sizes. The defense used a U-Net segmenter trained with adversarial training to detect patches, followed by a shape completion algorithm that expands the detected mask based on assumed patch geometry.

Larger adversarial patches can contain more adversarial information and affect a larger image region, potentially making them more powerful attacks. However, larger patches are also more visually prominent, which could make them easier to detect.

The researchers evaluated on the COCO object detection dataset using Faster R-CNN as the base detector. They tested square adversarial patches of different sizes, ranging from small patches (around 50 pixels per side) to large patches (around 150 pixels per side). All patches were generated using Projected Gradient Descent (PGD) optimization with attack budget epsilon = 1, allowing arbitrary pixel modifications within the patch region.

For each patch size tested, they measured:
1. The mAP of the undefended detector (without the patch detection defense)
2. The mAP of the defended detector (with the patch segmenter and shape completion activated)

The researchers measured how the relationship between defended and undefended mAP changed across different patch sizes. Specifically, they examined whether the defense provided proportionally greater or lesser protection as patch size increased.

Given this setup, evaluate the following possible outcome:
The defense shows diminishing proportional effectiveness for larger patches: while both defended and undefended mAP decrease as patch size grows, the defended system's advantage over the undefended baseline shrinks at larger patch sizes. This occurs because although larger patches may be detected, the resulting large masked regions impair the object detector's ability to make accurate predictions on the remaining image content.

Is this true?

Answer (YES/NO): NO